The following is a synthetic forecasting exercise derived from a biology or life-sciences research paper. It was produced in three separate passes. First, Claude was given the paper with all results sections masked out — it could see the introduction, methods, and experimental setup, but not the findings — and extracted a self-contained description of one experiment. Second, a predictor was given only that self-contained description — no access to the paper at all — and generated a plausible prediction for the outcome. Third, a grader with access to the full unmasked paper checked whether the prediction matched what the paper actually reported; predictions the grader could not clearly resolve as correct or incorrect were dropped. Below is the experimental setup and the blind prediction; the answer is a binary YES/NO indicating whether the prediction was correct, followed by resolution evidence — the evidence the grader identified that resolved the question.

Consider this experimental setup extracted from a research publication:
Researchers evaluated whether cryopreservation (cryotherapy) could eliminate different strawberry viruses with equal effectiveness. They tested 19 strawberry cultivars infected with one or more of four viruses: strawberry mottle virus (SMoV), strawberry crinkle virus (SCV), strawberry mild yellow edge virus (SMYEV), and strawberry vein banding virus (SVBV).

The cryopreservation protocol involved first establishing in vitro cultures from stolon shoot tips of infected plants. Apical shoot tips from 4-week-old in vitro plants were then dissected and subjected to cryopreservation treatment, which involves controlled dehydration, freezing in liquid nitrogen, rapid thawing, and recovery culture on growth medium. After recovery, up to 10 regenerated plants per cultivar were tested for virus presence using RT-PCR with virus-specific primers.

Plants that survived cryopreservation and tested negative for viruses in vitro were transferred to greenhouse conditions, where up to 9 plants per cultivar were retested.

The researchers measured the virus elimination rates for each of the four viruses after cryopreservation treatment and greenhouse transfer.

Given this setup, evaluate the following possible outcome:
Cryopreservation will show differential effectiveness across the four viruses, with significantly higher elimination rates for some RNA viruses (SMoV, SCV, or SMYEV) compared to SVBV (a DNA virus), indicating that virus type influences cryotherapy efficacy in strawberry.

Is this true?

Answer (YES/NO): NO